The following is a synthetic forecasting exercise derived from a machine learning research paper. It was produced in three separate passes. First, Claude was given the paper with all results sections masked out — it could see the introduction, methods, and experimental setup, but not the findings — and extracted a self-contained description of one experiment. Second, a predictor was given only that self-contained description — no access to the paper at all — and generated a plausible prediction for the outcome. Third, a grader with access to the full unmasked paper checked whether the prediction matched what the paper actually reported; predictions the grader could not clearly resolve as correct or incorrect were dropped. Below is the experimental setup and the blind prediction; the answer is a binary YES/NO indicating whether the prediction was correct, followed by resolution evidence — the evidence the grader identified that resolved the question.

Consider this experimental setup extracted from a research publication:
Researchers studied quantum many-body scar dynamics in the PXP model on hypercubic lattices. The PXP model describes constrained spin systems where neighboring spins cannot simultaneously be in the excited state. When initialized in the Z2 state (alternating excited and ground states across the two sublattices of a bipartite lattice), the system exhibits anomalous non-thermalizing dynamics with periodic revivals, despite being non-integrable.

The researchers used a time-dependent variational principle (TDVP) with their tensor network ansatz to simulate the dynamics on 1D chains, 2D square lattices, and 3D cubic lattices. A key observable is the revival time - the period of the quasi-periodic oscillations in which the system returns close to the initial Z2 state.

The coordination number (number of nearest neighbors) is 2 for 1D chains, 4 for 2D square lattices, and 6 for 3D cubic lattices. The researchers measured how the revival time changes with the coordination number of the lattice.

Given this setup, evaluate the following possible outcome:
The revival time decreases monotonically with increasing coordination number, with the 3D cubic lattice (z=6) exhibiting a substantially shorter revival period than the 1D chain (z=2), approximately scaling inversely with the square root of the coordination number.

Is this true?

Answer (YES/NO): NO